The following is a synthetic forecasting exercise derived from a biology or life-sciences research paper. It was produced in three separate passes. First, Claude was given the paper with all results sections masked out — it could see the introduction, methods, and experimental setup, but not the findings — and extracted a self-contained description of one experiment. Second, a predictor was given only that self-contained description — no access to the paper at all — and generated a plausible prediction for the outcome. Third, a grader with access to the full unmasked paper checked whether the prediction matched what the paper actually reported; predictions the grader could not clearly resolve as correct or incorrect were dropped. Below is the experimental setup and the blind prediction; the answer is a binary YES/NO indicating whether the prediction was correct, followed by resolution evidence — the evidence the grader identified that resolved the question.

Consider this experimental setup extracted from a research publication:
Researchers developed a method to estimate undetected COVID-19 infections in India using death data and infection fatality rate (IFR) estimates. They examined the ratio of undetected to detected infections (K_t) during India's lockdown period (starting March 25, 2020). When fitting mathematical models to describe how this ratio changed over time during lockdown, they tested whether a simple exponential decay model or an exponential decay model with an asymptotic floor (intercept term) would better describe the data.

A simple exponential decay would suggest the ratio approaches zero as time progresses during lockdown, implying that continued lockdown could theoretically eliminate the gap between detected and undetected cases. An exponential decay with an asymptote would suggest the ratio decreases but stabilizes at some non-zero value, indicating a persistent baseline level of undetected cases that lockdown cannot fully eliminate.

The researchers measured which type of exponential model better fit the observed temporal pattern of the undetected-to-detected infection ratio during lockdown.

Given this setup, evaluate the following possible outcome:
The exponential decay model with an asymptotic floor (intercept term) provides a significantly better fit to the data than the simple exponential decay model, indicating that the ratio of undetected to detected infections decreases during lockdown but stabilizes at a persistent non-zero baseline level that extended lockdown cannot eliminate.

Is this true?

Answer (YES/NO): YES